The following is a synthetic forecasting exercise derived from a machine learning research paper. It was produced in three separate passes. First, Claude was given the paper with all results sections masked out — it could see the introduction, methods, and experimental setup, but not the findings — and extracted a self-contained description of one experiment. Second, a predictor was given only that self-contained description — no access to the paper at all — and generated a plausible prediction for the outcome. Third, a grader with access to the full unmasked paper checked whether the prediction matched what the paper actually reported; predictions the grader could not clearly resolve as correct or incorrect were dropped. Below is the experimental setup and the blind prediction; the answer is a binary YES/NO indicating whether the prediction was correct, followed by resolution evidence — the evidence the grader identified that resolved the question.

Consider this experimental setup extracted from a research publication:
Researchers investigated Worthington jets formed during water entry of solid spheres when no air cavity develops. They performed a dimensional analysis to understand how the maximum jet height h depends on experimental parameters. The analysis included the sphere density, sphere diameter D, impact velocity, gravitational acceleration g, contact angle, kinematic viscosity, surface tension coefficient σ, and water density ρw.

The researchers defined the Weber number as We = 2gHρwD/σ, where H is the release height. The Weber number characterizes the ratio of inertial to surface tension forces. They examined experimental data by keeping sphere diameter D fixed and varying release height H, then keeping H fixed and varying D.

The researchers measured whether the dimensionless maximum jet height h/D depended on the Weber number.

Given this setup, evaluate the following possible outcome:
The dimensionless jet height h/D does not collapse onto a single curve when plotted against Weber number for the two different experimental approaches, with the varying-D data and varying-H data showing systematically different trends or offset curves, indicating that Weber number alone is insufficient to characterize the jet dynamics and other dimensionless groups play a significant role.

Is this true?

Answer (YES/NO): YES